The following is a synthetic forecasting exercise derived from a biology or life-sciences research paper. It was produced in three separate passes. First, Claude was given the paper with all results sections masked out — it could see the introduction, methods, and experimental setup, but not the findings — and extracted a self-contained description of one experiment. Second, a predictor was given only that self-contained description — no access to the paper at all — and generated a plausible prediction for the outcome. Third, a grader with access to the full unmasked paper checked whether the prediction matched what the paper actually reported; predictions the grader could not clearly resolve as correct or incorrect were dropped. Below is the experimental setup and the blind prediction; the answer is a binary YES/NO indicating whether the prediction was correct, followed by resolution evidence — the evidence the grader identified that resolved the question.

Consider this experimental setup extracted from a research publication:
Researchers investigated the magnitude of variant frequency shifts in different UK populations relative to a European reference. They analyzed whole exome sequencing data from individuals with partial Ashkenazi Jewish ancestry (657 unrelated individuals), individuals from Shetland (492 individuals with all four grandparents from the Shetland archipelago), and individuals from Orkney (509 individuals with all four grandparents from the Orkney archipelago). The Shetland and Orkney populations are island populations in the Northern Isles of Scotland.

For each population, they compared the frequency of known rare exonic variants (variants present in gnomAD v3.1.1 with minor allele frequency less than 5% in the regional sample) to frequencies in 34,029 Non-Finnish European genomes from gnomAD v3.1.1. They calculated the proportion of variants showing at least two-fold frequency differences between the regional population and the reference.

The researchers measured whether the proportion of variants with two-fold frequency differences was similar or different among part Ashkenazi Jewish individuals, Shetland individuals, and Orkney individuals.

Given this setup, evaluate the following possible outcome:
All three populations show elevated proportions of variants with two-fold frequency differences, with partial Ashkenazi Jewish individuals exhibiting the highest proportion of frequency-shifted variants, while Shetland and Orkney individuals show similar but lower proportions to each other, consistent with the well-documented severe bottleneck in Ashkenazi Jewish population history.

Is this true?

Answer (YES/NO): NO